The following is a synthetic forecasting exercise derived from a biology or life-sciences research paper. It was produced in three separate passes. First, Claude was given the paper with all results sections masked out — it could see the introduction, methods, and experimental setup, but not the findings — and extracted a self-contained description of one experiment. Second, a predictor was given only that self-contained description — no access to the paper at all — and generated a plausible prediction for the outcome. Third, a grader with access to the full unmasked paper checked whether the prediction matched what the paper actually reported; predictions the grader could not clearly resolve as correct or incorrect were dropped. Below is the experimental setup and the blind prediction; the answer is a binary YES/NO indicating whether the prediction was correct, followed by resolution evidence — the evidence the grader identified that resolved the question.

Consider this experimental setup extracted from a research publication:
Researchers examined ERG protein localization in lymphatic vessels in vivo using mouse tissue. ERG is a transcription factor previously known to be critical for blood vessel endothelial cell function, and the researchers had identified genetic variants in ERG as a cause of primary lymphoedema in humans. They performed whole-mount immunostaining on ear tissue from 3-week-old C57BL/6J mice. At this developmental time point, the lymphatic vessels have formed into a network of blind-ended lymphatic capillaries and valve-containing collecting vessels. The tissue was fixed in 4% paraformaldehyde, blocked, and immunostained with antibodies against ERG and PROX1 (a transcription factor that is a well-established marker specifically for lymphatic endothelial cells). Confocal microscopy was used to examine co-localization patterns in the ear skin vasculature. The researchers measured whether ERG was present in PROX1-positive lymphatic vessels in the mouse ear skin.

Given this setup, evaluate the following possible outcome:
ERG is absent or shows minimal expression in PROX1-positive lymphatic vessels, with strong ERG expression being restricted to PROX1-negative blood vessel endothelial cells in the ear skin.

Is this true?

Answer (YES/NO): NO